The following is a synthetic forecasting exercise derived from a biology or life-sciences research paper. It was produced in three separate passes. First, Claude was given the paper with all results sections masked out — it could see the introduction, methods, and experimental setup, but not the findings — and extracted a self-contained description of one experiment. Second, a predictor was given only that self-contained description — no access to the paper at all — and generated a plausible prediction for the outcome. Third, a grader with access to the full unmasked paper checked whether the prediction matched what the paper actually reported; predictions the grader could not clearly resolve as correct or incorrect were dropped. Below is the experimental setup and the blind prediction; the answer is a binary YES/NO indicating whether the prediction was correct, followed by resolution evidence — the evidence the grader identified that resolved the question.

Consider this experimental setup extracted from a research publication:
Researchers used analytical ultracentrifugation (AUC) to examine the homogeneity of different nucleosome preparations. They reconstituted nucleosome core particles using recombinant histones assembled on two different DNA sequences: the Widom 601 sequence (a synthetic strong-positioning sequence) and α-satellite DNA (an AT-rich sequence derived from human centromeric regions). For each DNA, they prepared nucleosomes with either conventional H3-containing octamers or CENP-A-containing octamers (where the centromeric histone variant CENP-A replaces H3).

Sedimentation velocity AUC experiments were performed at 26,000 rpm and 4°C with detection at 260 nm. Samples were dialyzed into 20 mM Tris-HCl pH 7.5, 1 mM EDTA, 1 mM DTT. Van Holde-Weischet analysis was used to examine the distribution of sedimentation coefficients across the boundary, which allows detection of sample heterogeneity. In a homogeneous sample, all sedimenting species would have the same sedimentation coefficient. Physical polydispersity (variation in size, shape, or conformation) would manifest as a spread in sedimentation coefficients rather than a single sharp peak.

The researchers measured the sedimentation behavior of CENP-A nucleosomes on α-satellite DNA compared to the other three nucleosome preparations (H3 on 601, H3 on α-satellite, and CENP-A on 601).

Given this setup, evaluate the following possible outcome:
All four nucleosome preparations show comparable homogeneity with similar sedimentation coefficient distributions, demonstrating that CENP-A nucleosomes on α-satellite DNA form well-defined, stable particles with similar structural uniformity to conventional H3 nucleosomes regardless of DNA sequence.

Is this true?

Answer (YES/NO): NO